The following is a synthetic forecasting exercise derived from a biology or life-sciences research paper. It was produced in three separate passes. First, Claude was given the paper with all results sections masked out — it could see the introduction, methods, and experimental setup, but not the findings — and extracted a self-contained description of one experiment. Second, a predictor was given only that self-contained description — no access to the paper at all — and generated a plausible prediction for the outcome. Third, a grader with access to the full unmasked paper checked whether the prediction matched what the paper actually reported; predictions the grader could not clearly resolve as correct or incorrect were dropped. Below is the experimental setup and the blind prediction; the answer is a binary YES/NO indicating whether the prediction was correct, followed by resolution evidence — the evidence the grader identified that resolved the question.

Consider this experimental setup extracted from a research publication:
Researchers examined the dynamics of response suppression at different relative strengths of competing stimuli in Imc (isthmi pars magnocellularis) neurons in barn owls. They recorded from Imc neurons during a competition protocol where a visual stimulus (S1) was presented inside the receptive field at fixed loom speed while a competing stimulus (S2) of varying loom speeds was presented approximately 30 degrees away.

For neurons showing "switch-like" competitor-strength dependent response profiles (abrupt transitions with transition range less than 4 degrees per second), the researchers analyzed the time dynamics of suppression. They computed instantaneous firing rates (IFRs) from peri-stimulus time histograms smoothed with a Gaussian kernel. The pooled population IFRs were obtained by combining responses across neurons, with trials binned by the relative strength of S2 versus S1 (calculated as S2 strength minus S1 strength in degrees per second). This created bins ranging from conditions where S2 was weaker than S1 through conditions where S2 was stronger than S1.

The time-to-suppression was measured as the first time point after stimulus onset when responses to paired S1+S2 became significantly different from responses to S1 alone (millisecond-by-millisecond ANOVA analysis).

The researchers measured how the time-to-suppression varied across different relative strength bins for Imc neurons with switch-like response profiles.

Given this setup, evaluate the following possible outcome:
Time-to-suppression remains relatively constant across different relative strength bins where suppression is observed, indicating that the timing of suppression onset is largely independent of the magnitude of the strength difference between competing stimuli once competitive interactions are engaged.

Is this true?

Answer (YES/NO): NO